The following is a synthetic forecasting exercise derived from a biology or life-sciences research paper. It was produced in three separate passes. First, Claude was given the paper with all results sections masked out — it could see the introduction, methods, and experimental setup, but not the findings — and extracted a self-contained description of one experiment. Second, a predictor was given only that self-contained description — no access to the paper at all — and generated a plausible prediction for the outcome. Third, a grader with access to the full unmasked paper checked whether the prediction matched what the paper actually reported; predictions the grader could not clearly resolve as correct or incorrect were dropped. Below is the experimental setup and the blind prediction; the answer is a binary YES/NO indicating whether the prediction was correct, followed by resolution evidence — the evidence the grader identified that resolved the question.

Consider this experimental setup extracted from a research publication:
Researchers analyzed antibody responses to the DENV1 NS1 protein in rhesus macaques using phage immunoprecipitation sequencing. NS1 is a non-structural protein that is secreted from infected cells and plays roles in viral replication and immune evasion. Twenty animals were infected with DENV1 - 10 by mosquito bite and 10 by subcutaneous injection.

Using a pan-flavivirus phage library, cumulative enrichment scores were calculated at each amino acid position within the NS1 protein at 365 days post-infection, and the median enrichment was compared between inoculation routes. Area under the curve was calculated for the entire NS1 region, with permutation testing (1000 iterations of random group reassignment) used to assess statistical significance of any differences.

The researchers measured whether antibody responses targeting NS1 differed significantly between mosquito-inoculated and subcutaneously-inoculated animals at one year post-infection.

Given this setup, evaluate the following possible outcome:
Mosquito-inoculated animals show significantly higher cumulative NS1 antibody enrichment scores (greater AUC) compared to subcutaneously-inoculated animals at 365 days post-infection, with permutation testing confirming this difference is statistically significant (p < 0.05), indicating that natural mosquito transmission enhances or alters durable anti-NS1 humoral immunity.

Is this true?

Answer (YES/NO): NO